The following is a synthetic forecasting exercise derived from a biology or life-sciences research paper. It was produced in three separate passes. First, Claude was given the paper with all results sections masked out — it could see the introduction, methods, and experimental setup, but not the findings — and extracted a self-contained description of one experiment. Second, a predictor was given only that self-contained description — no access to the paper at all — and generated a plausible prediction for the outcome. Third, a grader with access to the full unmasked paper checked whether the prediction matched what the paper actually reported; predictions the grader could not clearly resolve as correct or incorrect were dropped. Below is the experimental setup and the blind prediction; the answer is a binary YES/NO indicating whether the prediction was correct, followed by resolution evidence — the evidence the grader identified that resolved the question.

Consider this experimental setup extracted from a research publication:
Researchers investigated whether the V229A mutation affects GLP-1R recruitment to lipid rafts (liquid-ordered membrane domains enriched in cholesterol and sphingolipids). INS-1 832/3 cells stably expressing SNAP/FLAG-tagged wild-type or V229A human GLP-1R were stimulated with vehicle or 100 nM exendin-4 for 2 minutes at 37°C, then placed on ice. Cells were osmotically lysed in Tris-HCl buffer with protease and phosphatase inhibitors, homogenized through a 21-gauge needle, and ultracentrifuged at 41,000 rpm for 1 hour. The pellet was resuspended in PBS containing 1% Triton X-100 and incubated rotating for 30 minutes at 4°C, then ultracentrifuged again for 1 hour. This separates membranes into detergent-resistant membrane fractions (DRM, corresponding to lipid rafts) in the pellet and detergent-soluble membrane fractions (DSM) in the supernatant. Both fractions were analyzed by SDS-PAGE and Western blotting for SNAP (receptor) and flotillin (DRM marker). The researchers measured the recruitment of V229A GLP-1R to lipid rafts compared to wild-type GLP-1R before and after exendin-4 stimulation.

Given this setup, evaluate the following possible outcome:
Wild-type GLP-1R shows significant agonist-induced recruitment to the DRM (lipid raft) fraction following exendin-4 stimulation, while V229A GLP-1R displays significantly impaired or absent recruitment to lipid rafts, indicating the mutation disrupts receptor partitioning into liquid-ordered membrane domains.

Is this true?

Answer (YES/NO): NO